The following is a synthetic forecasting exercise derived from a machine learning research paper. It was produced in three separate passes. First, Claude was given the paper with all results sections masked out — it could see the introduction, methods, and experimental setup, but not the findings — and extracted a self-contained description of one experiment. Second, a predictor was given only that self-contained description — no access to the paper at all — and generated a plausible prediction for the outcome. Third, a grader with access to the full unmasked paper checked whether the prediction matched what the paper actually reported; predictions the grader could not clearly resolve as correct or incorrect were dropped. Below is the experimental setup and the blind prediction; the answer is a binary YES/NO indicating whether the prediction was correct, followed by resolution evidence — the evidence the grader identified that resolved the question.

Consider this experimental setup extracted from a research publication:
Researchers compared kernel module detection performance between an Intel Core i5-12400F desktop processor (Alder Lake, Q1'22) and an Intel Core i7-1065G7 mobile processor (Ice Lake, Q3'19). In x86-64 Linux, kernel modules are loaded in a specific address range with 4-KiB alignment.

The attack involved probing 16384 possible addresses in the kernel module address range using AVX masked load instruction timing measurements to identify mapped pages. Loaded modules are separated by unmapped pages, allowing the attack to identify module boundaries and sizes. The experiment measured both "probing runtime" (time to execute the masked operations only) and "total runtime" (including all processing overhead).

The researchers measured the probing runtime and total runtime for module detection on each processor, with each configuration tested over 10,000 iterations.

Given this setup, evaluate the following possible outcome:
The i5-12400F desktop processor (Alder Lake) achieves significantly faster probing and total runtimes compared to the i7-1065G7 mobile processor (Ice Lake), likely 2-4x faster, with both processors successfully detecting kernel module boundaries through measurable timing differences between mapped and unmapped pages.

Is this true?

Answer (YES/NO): YES